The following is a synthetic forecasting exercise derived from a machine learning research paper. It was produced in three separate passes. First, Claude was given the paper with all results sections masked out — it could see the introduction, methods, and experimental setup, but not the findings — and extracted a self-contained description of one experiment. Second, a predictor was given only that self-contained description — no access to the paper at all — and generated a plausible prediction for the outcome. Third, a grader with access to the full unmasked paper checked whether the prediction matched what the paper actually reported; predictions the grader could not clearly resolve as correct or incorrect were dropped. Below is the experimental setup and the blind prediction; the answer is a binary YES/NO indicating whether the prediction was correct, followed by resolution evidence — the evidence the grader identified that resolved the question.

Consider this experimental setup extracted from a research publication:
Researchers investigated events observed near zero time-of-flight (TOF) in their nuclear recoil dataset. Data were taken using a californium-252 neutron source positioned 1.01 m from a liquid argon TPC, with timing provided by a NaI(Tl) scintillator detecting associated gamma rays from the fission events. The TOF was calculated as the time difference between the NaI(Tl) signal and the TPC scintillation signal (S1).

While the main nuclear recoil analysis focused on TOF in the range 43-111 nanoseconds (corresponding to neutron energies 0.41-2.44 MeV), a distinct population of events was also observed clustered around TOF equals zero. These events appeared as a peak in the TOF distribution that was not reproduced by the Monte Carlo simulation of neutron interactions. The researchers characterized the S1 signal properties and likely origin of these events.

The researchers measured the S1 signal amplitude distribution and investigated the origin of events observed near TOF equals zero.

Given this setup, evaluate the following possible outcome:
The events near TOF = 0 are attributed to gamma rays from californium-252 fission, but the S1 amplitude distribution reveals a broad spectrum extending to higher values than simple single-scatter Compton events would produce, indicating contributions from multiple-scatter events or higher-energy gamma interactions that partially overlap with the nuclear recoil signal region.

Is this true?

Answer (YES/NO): NO